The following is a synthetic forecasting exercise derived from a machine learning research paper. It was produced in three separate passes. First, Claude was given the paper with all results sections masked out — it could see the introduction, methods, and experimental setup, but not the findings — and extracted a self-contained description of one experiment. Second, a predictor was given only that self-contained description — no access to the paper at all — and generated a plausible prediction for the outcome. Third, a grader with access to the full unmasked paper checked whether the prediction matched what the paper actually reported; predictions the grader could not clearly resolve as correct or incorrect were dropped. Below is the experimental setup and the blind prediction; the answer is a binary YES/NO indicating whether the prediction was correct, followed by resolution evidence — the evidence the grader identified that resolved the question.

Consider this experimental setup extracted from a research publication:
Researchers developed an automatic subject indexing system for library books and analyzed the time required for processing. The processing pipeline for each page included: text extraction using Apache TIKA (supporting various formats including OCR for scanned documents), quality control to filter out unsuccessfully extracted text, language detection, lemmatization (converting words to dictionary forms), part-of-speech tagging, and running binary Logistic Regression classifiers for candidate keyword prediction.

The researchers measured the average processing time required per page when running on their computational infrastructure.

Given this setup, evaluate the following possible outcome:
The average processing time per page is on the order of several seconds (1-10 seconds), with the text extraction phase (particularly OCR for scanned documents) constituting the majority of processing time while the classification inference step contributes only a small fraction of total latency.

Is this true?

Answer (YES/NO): NO